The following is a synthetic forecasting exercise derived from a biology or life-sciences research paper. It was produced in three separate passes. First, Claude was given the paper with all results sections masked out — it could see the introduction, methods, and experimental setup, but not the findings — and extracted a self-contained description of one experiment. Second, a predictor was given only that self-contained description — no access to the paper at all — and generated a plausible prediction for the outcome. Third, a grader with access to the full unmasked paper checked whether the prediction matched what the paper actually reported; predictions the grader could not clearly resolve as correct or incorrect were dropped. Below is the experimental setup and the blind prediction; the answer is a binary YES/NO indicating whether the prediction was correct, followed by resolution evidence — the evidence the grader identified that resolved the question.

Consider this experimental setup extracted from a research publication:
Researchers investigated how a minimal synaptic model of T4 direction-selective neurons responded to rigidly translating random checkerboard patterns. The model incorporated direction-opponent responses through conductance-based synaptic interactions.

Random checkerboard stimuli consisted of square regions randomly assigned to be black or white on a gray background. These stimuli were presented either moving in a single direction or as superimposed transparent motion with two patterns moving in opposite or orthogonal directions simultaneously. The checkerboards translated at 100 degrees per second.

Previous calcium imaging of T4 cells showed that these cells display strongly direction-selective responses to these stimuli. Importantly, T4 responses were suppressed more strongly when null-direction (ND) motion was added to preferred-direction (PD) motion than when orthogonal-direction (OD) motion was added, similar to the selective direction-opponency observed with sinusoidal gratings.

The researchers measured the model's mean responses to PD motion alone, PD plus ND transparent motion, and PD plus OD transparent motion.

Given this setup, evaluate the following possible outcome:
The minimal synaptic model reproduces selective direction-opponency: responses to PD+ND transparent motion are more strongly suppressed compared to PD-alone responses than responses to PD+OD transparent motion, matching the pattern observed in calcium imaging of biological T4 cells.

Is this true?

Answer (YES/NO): YES